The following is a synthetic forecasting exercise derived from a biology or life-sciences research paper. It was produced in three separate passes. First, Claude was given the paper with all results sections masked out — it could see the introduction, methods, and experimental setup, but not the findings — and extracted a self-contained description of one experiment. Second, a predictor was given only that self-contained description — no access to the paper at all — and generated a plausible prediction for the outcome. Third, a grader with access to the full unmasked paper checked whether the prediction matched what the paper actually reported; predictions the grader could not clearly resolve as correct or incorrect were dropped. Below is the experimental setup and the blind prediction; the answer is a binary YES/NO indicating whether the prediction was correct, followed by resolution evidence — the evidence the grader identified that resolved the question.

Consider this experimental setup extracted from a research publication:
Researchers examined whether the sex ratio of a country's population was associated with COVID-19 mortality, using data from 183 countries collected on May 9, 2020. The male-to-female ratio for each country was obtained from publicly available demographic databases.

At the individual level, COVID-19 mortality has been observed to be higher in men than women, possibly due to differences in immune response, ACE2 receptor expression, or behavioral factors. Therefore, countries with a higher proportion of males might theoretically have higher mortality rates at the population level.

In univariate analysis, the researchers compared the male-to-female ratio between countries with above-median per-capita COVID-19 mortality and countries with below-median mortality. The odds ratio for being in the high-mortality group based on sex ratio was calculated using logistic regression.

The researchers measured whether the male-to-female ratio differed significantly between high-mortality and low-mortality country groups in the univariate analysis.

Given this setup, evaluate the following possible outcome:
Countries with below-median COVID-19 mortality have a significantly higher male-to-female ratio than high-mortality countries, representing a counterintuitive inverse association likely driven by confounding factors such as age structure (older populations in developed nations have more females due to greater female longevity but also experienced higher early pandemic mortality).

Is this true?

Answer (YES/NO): NO